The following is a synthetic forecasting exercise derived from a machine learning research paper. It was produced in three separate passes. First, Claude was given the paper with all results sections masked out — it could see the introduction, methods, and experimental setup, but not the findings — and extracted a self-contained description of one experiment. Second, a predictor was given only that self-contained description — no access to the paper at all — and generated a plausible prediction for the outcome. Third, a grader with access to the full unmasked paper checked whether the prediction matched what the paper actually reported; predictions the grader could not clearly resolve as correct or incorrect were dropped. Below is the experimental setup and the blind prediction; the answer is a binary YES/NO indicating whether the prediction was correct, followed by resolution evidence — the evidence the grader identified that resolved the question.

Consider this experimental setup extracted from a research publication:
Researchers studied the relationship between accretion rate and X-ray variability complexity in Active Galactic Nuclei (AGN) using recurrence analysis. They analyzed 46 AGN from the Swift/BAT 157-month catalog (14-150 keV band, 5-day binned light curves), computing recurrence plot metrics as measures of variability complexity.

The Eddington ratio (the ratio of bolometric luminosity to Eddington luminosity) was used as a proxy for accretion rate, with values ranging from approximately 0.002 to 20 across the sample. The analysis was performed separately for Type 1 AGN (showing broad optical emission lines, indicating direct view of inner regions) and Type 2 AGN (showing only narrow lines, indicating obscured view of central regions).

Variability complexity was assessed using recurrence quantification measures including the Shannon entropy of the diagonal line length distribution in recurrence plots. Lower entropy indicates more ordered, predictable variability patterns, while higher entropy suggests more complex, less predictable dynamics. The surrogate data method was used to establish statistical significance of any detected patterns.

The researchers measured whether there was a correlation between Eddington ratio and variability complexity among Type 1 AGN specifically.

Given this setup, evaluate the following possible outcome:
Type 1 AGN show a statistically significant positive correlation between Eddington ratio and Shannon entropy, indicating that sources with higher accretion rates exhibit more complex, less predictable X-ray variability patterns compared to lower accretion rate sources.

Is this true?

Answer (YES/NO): NO